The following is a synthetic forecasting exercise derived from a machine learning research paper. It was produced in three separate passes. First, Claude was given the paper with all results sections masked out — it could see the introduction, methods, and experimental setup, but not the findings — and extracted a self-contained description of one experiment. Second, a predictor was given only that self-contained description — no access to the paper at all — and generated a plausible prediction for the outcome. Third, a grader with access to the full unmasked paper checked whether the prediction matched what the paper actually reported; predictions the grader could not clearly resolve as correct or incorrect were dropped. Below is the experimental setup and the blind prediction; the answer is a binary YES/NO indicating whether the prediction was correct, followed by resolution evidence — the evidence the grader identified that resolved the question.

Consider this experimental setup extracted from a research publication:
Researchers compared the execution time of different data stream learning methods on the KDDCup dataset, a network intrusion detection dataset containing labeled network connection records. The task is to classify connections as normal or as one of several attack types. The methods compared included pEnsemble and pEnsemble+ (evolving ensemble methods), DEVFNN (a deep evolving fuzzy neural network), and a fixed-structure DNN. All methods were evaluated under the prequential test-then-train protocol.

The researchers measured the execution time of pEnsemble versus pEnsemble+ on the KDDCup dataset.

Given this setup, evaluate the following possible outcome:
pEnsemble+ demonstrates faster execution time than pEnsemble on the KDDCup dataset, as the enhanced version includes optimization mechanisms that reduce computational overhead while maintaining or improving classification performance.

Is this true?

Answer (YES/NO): YES